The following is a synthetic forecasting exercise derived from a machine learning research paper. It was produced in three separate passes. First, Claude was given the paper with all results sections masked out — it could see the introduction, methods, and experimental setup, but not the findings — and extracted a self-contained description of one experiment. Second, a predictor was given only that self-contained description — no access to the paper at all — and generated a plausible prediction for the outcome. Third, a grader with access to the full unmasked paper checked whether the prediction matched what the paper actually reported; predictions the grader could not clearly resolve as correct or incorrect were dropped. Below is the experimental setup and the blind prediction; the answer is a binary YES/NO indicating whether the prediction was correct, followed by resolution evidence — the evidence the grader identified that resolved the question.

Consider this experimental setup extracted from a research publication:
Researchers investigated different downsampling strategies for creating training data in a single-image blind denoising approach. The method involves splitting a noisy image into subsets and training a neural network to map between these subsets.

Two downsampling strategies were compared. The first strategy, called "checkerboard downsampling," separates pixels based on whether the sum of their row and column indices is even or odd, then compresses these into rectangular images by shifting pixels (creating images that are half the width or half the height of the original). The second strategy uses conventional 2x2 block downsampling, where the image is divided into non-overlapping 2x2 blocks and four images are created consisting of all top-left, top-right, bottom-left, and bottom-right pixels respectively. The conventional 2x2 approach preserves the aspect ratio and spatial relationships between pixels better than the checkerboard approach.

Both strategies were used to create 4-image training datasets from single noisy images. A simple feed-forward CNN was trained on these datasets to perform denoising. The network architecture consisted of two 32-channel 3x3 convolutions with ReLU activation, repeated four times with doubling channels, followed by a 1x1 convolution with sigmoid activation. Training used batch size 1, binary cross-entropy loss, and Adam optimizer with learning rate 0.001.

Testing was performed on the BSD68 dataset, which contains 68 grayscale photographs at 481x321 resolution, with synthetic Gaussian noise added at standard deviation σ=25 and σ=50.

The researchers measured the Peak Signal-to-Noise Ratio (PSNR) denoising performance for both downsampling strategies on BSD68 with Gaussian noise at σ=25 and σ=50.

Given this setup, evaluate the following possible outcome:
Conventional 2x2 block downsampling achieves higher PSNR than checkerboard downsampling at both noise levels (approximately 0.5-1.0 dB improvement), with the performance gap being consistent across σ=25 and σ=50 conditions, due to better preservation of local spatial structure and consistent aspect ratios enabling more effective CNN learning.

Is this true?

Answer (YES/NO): NO